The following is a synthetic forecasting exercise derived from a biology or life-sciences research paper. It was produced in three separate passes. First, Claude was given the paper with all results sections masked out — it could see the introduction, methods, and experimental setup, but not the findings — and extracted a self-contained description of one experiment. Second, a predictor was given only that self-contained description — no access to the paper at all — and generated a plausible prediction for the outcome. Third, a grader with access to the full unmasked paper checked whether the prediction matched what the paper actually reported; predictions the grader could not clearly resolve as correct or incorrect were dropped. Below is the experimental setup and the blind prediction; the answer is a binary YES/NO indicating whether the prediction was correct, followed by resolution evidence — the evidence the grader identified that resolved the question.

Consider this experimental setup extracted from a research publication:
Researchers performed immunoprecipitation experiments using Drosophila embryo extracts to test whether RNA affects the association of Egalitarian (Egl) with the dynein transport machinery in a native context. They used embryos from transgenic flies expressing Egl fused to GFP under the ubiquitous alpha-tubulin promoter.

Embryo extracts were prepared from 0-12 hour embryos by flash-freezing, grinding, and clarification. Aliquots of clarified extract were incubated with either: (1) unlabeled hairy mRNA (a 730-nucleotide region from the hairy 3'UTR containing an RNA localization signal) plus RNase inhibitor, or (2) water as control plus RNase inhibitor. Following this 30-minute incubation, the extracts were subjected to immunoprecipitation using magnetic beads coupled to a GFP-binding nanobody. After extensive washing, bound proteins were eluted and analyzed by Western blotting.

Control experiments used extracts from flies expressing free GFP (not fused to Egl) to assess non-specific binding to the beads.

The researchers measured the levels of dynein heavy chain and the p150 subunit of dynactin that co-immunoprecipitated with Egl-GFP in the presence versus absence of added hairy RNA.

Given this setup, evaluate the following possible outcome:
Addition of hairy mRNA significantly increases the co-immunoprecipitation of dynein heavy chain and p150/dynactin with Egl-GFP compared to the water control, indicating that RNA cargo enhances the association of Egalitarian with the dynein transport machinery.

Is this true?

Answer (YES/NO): YES